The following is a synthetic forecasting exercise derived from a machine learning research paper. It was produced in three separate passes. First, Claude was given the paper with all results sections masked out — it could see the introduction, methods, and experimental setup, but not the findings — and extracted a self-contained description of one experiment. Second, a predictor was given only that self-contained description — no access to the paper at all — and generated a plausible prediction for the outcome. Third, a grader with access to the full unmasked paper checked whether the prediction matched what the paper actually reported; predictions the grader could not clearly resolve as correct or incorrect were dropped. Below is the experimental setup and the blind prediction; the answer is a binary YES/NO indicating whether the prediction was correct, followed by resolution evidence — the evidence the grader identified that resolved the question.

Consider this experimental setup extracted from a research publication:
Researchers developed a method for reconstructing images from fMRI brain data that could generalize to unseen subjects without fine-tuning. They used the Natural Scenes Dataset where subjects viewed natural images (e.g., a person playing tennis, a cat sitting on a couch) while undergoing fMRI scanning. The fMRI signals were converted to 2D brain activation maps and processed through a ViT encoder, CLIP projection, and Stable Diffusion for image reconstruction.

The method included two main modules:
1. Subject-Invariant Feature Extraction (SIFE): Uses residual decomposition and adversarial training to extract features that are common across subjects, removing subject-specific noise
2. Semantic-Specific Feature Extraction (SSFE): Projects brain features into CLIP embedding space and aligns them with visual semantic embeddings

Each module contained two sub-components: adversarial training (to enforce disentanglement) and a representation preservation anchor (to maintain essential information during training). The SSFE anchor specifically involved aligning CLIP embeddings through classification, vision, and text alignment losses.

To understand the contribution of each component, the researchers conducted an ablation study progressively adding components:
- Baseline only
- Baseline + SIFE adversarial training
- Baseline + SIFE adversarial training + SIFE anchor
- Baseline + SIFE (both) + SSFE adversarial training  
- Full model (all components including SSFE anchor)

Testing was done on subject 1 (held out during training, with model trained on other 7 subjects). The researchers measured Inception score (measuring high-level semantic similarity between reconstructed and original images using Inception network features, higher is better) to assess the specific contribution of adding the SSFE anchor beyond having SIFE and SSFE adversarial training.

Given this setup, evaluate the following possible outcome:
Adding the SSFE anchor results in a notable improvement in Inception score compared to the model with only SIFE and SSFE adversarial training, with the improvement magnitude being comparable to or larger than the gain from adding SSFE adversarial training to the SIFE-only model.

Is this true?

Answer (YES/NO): YES